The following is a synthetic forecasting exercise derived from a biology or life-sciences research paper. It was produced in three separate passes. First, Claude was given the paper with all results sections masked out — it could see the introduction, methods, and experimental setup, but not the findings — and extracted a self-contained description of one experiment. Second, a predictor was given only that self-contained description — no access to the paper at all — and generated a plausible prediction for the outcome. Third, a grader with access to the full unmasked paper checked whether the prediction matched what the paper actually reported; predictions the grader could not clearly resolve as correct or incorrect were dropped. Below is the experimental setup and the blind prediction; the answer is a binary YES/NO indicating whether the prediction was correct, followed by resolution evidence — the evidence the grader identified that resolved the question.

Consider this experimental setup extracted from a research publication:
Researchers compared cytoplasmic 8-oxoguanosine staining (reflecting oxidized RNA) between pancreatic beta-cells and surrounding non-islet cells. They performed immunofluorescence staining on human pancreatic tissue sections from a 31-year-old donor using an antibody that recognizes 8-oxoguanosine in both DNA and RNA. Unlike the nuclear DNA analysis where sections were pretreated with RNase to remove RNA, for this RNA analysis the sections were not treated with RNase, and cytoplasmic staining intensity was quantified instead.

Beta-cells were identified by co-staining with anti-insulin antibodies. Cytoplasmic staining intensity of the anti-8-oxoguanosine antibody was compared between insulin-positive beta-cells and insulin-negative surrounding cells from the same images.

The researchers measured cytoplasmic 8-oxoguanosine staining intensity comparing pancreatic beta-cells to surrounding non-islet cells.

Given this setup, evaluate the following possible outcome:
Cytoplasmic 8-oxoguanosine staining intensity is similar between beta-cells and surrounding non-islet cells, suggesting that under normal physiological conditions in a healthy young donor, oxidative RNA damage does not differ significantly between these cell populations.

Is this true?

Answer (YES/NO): NO